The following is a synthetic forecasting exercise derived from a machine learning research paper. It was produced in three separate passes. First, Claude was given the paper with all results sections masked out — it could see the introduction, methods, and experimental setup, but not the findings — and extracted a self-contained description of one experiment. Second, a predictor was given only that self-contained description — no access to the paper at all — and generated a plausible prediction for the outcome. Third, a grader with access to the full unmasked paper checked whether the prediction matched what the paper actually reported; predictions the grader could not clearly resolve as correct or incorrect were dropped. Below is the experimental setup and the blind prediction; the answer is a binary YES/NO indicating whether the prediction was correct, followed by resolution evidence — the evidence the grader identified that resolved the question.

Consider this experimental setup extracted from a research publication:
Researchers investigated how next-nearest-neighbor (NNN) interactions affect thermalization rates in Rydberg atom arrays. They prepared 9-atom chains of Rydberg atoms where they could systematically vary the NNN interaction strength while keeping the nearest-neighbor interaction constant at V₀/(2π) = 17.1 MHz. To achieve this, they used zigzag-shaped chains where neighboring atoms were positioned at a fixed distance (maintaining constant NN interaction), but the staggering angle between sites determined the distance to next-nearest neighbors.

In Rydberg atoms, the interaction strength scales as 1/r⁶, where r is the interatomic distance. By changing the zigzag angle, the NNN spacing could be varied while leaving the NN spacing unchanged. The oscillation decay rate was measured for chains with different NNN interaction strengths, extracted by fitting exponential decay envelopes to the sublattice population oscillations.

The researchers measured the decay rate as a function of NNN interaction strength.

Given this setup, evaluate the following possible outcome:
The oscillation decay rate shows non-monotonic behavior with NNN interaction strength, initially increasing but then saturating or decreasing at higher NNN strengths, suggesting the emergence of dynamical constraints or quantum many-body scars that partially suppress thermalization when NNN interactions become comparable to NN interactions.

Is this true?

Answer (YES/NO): NO